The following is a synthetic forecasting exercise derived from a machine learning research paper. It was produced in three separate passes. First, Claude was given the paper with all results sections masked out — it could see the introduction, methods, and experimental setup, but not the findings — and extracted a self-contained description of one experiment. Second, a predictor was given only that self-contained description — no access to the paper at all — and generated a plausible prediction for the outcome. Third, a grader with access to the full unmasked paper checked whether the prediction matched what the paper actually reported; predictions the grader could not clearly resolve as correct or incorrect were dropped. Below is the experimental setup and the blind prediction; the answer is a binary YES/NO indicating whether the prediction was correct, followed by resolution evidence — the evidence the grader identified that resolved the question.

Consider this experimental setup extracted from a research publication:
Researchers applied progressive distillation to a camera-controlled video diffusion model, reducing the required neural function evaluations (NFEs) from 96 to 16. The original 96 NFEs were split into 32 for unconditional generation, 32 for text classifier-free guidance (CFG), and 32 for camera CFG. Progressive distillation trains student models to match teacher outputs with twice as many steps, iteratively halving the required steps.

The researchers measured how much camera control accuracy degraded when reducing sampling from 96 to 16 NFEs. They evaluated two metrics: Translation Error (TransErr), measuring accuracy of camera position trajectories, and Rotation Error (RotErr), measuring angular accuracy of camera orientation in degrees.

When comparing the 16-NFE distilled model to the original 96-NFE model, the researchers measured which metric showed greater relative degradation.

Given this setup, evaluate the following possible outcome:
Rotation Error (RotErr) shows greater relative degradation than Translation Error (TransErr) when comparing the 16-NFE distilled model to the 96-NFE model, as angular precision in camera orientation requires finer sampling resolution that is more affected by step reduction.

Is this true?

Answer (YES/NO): YES